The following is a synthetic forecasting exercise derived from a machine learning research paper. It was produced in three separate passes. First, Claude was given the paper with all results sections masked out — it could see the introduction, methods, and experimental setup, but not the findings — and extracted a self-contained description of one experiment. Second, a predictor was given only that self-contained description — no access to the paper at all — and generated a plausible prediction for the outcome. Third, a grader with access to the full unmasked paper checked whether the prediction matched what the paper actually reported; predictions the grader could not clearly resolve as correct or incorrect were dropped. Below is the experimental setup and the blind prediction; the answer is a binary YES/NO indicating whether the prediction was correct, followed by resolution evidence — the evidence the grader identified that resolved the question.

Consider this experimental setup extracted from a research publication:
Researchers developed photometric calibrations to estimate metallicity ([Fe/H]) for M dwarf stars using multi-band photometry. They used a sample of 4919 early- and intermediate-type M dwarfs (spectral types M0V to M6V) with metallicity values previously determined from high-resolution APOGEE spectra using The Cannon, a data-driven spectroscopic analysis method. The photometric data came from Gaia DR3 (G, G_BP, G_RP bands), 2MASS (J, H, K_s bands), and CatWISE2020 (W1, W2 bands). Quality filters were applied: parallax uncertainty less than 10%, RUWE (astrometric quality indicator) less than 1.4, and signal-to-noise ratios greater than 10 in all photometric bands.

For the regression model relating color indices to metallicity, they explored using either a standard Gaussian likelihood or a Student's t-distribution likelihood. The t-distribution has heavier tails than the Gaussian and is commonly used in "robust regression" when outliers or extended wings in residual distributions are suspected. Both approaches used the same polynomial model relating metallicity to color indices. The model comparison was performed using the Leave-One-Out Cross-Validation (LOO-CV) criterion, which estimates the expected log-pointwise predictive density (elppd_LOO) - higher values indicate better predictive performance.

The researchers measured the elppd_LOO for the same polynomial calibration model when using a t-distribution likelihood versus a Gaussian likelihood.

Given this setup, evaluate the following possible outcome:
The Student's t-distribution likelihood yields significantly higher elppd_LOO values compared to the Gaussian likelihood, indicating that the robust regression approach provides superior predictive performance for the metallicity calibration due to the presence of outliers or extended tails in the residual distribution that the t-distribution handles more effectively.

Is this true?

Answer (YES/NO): YES